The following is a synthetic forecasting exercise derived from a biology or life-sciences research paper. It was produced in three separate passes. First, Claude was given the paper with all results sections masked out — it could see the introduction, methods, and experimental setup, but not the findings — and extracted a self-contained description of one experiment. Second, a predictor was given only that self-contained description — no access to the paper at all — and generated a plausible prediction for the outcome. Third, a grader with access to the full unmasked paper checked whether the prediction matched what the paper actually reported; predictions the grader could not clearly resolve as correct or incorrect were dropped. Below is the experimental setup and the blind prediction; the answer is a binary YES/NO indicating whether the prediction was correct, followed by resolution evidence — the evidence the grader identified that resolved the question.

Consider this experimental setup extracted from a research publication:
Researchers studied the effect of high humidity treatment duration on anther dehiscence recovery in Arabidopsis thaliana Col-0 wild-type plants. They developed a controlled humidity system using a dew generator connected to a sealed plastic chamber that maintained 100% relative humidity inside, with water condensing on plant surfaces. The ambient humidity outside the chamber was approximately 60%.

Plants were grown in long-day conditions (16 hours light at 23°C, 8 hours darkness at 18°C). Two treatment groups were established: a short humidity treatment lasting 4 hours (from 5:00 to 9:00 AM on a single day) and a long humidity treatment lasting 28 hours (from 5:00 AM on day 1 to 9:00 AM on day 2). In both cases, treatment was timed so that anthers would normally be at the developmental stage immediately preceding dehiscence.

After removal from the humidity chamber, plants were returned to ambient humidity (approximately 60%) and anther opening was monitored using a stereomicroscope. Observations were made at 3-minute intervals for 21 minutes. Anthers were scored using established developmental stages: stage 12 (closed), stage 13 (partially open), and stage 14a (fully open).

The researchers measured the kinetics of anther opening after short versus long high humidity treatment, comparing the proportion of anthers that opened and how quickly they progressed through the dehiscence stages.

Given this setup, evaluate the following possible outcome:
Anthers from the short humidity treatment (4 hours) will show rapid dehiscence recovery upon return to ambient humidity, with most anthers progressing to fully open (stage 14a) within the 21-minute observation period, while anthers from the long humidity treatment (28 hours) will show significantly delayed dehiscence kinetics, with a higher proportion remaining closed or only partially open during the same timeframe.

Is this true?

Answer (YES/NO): NO